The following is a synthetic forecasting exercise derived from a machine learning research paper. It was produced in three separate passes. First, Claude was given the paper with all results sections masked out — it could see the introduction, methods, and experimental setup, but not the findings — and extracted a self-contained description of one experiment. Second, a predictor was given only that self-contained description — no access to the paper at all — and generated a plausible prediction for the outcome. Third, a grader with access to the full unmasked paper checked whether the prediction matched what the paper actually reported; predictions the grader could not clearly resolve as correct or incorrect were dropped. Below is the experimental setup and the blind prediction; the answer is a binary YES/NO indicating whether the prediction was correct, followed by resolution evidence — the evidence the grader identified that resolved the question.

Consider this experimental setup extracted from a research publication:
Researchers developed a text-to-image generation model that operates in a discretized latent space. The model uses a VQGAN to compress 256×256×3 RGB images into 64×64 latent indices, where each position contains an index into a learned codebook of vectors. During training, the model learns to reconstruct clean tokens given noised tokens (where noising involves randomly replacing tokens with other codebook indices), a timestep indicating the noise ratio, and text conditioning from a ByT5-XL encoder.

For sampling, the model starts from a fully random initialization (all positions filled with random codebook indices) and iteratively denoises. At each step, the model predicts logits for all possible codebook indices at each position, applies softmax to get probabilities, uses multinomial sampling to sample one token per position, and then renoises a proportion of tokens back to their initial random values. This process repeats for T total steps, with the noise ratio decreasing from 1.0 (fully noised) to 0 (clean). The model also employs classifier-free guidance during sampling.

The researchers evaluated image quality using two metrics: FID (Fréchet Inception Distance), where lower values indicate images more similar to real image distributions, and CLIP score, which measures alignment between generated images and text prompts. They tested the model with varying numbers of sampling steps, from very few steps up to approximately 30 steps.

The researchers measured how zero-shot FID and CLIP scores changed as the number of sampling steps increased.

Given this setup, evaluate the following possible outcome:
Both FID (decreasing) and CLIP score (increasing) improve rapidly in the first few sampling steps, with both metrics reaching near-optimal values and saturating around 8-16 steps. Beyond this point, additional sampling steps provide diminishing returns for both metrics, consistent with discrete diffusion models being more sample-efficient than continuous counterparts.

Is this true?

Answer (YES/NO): NO